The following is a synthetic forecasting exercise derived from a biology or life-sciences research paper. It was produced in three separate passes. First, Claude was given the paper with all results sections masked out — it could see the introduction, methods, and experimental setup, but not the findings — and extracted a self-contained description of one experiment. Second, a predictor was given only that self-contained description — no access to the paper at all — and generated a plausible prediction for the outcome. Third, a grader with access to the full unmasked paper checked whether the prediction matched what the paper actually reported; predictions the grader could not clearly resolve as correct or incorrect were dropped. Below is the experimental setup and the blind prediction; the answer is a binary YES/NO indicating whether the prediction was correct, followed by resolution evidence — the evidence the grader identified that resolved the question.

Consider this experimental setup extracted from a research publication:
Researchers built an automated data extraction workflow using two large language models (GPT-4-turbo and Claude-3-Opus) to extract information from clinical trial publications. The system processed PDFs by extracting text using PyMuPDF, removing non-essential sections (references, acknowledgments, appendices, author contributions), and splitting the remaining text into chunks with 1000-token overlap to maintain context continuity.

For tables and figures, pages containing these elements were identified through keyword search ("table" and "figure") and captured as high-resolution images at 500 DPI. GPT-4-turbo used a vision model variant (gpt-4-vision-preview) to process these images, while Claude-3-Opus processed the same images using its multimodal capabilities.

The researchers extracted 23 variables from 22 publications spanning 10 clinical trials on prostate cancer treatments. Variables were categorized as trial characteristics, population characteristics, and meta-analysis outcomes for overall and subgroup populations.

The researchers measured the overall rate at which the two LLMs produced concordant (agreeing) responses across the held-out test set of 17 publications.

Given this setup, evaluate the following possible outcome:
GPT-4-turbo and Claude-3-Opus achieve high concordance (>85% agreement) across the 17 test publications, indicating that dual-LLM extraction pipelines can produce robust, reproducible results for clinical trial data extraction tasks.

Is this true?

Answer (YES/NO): YES